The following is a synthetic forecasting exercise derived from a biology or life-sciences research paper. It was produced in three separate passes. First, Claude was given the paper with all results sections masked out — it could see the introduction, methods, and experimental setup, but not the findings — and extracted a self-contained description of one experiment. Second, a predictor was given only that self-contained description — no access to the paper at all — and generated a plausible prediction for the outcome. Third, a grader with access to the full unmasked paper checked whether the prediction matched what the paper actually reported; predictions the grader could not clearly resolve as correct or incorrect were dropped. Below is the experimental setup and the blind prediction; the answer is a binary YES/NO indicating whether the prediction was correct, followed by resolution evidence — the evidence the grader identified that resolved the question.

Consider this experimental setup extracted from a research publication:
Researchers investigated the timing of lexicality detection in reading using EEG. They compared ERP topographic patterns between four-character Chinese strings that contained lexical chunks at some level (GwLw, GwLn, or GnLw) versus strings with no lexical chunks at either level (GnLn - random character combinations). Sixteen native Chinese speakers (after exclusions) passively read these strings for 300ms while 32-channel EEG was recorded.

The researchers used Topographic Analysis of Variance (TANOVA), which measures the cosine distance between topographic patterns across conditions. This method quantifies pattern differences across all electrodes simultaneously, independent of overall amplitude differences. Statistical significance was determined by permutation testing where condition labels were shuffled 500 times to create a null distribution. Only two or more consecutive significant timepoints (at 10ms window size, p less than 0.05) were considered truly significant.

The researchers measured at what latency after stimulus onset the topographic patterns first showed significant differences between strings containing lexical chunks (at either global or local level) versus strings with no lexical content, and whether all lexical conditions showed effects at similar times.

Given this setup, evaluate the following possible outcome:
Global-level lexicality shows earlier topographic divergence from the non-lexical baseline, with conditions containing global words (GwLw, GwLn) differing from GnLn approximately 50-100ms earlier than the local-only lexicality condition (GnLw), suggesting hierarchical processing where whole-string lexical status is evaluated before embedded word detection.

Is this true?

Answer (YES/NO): NO